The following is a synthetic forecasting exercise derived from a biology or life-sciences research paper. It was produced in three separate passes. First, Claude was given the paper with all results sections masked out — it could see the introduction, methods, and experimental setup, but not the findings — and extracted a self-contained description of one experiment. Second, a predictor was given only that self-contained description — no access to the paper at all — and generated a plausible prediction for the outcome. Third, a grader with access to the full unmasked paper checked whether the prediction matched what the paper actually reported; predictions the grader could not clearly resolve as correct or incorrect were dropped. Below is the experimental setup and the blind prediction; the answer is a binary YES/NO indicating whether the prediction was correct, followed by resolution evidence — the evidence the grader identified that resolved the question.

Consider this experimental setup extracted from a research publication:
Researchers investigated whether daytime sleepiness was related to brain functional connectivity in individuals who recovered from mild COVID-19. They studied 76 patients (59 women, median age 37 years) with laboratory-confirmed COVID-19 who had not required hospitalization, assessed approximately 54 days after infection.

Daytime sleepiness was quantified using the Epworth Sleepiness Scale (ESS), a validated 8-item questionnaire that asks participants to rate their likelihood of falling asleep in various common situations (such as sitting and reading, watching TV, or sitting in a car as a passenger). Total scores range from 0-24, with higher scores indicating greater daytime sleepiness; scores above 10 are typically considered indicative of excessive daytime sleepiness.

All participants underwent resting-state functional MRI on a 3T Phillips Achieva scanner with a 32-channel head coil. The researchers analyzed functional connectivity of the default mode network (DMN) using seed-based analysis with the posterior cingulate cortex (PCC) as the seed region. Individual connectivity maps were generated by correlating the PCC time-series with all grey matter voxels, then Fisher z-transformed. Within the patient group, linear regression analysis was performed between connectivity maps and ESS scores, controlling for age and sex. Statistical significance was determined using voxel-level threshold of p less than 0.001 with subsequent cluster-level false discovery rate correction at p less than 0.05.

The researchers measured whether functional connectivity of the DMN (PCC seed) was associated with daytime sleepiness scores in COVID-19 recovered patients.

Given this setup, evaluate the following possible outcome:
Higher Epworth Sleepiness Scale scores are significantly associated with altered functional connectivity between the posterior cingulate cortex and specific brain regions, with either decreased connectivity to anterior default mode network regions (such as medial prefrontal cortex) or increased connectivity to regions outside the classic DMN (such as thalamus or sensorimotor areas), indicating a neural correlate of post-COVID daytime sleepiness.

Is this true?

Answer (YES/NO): YES